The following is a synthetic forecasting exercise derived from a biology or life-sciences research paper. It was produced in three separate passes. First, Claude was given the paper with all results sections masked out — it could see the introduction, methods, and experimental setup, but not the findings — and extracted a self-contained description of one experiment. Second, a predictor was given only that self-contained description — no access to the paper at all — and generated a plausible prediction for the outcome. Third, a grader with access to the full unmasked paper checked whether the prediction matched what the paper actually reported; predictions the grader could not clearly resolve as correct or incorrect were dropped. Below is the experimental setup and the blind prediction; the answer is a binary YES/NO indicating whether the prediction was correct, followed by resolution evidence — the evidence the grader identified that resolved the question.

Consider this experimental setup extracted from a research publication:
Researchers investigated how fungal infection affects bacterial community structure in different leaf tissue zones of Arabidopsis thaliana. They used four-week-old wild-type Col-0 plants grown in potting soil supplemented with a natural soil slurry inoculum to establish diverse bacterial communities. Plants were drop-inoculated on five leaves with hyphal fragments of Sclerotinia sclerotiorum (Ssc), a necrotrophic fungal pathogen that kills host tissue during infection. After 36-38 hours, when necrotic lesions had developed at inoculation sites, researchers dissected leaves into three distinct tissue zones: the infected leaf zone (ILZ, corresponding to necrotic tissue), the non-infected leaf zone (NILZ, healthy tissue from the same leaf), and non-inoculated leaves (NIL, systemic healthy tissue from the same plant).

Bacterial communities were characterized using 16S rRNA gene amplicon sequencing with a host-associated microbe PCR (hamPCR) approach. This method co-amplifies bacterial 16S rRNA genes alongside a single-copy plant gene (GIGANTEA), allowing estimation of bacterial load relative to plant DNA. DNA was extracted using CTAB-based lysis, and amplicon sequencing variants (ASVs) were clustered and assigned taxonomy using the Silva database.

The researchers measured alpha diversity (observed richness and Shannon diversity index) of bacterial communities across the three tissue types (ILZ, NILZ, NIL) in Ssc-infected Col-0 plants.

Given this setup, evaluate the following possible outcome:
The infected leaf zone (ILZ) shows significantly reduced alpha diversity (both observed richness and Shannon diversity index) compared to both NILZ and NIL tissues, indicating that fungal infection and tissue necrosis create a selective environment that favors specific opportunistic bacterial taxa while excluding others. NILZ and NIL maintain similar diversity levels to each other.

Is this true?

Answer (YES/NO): NO